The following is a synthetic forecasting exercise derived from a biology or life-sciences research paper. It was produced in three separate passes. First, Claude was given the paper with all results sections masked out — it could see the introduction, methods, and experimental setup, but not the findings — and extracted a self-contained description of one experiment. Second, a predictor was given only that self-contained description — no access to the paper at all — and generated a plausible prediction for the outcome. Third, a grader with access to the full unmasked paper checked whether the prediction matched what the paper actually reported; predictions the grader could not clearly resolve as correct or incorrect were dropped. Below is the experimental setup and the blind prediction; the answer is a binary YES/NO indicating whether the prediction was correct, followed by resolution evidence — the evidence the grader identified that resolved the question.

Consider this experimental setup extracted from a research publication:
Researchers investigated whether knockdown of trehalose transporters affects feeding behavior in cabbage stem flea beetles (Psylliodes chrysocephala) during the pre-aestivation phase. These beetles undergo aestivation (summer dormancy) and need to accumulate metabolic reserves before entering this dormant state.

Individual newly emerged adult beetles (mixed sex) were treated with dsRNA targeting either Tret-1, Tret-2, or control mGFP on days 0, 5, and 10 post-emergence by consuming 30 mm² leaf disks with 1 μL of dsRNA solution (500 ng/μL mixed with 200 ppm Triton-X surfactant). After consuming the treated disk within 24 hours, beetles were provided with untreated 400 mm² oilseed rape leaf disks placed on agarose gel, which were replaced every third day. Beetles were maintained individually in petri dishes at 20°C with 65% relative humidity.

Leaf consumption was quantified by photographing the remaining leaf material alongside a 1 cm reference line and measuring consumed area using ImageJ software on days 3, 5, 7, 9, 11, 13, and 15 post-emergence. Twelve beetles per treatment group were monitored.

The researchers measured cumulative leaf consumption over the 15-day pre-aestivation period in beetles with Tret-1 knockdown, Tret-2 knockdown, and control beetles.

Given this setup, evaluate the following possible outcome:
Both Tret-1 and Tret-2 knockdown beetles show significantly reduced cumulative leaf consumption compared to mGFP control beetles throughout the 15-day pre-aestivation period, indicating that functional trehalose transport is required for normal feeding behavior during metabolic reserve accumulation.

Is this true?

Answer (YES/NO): NO